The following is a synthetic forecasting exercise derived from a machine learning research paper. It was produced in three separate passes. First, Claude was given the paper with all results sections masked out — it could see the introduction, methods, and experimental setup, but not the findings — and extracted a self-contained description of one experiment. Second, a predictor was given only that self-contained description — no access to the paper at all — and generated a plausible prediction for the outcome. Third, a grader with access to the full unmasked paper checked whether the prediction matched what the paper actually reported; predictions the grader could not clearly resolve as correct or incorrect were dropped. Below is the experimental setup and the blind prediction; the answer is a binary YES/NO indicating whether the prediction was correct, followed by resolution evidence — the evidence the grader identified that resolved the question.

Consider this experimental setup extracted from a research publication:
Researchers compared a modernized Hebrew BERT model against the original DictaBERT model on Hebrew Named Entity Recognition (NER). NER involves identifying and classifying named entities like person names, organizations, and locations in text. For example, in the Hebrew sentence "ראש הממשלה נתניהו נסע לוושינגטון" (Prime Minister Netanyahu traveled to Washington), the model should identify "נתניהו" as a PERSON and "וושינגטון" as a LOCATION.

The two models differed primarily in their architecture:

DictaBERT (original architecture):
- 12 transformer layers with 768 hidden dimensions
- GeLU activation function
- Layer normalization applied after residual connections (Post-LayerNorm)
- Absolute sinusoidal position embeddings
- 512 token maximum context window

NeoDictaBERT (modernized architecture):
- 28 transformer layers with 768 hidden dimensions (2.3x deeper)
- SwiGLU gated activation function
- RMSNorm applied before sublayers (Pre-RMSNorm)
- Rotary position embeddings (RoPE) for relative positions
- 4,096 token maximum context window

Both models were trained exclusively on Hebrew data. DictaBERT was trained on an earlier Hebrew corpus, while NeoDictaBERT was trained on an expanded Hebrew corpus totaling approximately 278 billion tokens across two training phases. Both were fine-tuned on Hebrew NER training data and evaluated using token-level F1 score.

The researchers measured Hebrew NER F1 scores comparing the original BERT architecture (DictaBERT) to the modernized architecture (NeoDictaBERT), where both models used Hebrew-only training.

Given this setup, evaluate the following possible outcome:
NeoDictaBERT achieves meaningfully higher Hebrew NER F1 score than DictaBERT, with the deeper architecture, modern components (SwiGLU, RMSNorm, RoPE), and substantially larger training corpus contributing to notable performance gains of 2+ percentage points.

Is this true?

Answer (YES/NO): NO